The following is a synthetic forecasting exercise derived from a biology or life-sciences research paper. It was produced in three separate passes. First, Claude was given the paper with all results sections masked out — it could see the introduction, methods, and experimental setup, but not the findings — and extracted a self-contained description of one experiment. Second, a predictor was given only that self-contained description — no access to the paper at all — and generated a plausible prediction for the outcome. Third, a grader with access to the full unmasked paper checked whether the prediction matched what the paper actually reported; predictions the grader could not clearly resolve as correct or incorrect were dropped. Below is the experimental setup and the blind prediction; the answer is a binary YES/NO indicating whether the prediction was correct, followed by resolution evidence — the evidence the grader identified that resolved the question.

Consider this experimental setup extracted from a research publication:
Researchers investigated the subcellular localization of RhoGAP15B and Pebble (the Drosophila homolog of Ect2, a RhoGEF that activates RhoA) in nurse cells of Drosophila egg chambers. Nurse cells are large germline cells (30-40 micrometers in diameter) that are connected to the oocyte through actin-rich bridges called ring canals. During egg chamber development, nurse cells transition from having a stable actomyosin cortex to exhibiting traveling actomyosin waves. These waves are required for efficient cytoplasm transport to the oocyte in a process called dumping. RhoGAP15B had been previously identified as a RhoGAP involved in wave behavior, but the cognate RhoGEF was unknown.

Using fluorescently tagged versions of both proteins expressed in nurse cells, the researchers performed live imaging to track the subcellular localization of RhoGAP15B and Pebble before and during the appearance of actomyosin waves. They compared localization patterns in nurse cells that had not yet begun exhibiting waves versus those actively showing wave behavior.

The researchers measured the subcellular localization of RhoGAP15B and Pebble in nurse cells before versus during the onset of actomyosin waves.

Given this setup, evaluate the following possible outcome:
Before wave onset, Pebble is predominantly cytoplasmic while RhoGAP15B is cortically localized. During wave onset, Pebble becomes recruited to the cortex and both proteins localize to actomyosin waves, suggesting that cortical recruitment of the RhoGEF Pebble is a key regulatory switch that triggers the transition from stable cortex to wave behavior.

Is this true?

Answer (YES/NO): NO